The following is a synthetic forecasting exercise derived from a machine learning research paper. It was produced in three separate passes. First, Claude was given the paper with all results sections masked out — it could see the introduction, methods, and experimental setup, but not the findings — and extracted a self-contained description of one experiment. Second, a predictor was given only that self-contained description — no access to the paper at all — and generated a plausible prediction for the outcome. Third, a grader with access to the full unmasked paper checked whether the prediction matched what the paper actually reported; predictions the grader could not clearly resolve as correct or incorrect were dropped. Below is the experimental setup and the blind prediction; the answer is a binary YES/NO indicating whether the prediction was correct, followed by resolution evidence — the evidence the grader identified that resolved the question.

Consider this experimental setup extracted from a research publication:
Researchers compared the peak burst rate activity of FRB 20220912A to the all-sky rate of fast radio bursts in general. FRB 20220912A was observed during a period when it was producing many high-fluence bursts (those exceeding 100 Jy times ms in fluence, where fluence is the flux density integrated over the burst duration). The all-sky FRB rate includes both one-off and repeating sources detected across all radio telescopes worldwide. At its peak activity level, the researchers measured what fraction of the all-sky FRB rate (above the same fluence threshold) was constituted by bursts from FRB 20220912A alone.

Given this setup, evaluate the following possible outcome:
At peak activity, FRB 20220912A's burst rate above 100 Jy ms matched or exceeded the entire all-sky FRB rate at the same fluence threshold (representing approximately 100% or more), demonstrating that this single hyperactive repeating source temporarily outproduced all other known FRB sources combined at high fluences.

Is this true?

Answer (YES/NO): NO